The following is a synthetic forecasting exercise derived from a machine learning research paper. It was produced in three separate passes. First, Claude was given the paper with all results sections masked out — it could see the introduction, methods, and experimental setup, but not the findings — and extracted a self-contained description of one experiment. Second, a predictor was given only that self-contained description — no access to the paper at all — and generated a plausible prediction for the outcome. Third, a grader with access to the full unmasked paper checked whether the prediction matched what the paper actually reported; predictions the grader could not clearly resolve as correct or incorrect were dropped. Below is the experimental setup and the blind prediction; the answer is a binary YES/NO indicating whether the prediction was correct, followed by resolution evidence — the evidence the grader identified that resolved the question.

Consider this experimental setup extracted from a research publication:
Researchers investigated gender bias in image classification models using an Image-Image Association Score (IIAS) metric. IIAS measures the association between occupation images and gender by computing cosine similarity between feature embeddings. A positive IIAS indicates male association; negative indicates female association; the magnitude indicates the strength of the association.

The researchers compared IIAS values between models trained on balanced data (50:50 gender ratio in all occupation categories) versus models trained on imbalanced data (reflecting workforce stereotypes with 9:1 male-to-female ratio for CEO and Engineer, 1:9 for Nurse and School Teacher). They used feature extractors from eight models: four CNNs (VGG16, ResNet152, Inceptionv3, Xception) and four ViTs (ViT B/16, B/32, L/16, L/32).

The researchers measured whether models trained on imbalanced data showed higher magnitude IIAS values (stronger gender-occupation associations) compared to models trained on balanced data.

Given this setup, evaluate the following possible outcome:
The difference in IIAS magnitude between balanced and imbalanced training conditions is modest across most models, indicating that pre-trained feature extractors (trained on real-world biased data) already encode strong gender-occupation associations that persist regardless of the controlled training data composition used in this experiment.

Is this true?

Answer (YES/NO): NO